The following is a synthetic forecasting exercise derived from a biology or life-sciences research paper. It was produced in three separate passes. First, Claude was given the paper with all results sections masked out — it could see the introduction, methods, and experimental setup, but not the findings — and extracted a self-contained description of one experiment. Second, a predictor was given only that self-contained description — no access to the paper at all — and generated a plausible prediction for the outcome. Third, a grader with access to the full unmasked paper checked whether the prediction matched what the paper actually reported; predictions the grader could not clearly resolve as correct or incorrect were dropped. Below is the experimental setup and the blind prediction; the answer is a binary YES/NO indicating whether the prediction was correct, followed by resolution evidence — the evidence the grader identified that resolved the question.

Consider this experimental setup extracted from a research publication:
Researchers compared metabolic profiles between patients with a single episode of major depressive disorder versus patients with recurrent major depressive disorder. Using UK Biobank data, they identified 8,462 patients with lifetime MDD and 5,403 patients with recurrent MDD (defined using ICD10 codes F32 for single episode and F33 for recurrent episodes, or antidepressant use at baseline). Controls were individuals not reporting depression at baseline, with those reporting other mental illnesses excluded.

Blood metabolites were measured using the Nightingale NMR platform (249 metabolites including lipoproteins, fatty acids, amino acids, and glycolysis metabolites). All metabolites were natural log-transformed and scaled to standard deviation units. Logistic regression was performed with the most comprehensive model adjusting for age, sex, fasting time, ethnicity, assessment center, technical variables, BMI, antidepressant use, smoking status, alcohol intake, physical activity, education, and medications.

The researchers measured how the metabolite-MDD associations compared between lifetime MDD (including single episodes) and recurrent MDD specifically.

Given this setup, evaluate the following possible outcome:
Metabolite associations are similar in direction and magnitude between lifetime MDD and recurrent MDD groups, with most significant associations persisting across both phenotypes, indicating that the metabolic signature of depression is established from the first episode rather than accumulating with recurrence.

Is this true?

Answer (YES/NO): YES